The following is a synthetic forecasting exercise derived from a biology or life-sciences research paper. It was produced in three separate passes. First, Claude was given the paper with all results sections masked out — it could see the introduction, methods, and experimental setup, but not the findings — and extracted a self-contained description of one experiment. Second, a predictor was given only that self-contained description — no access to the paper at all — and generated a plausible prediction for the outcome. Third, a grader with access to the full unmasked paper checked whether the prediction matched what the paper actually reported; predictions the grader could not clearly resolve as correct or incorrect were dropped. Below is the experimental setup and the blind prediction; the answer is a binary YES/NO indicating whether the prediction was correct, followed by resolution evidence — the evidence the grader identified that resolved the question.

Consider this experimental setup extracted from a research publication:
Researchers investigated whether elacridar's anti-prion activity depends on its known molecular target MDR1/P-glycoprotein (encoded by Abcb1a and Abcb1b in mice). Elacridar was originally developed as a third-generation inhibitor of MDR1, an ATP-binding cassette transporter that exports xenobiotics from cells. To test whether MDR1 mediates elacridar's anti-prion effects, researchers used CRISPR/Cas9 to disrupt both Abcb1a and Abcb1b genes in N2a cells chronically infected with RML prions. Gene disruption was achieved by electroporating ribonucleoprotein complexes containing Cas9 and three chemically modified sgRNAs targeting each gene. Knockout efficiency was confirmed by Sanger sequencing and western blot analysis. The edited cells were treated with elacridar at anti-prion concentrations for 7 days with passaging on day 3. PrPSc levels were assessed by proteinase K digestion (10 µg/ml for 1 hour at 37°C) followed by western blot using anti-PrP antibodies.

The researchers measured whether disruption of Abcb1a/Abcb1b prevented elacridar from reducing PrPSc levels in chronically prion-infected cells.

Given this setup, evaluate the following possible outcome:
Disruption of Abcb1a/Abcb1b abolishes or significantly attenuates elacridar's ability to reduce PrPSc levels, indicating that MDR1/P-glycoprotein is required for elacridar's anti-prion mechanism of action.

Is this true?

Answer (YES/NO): NO